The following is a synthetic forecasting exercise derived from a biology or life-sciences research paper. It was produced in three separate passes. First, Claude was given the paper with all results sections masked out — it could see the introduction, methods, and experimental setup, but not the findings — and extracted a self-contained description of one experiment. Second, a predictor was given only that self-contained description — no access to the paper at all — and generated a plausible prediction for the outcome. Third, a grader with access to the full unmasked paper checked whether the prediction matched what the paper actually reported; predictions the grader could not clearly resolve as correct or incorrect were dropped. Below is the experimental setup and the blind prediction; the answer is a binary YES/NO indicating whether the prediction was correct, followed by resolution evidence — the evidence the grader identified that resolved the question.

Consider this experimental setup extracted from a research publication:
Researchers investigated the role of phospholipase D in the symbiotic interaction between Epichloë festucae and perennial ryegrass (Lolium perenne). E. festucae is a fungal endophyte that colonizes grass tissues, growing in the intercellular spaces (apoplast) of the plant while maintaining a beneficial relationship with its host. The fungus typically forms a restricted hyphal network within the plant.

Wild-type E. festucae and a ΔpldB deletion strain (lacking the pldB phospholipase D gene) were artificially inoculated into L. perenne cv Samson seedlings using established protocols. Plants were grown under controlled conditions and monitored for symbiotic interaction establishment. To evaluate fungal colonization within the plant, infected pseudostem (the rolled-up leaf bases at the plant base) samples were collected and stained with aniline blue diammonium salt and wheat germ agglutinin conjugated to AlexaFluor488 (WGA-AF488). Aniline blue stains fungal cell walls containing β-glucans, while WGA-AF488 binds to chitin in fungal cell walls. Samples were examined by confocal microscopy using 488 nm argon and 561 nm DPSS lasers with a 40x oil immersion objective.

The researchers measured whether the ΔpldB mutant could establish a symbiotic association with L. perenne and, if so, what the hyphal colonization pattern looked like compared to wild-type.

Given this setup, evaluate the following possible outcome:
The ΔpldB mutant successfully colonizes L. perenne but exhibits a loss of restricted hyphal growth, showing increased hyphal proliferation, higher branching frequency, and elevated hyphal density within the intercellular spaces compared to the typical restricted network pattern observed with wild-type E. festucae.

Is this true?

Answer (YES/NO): YES